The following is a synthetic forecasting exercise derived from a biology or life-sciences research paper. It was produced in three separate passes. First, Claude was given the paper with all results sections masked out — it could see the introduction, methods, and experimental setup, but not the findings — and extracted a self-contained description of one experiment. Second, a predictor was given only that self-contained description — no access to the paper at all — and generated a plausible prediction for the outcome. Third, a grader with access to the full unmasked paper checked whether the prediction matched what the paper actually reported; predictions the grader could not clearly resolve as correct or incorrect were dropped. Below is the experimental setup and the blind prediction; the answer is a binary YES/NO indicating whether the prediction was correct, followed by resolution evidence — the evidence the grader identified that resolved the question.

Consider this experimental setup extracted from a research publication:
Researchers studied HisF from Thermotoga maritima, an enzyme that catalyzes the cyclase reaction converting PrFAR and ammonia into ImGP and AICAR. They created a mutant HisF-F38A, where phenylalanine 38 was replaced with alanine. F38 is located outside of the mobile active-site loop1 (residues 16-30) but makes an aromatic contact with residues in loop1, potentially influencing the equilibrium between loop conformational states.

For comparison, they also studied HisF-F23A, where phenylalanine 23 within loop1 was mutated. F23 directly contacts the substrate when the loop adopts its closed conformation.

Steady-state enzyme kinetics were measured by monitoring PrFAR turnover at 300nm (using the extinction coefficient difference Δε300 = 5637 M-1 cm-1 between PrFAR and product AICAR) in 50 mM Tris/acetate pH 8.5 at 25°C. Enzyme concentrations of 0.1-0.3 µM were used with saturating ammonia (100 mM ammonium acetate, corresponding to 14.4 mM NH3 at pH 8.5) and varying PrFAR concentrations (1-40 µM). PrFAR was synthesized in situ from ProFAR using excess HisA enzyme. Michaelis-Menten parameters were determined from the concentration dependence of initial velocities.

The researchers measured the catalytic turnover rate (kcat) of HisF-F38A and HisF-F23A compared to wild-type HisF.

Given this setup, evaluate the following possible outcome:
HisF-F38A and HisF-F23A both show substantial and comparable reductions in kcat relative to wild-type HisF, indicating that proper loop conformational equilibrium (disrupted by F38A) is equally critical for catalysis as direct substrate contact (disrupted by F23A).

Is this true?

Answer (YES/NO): NO